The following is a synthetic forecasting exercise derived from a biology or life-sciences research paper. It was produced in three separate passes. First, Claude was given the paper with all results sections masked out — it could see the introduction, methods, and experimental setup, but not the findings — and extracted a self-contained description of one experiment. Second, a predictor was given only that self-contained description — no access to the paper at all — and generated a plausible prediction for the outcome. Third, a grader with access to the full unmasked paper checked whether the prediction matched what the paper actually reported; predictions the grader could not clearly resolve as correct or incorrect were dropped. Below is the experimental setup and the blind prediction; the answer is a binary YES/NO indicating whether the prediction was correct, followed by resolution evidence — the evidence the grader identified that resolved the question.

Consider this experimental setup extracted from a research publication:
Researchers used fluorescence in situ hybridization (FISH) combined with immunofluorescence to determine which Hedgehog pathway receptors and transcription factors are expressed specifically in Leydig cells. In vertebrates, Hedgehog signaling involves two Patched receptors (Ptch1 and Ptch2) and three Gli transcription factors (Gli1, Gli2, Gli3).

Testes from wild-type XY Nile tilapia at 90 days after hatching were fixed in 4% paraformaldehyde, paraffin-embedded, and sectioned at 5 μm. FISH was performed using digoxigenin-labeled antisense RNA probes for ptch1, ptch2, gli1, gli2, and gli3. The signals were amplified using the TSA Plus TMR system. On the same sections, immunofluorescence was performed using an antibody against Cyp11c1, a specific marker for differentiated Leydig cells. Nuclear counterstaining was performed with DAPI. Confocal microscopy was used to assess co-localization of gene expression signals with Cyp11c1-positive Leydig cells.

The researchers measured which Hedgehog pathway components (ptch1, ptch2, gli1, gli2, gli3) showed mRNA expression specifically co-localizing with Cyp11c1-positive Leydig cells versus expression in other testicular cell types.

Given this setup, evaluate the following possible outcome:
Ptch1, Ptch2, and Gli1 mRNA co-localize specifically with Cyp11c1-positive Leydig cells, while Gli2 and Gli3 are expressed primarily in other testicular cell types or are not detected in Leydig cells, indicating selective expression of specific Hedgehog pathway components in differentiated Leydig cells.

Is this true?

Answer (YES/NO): NO